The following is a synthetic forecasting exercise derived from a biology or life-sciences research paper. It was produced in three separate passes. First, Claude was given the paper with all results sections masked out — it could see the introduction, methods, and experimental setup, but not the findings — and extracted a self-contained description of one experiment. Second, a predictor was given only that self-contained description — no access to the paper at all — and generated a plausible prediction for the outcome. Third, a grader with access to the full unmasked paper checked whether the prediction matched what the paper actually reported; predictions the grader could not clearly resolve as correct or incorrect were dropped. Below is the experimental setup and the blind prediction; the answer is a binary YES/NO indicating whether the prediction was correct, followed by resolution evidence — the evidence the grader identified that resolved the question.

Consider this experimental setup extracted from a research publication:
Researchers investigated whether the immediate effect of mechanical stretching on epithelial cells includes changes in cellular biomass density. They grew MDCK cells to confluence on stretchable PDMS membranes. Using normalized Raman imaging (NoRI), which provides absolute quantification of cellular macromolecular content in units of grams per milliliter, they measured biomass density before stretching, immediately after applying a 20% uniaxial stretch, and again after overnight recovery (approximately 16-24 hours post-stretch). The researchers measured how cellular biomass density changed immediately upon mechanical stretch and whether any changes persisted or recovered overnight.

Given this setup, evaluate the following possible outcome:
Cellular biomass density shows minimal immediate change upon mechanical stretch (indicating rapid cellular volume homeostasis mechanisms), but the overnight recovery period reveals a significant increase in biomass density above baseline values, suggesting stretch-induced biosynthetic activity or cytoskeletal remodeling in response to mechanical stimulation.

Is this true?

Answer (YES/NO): NO